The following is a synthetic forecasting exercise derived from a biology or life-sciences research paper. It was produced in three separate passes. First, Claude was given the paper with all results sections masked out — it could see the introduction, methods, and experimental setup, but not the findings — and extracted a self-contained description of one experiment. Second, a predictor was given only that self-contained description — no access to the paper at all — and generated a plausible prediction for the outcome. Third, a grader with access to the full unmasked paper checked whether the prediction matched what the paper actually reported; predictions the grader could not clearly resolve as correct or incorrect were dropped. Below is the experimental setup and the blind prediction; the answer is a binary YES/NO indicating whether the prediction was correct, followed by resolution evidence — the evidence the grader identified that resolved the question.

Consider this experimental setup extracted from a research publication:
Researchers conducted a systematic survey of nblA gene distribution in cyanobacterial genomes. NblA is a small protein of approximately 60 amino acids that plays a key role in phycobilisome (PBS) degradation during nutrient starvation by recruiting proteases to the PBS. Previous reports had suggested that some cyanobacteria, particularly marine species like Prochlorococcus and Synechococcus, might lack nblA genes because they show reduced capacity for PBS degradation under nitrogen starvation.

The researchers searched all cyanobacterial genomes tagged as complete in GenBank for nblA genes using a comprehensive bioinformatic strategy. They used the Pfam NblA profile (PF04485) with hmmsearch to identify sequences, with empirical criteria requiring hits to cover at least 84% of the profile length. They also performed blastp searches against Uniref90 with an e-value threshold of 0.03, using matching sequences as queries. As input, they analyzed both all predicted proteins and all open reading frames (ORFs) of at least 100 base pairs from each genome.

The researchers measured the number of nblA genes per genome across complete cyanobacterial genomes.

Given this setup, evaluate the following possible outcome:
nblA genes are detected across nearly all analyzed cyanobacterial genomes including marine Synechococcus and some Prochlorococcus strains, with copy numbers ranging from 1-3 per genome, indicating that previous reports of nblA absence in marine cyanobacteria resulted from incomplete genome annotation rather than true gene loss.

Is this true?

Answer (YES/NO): NO